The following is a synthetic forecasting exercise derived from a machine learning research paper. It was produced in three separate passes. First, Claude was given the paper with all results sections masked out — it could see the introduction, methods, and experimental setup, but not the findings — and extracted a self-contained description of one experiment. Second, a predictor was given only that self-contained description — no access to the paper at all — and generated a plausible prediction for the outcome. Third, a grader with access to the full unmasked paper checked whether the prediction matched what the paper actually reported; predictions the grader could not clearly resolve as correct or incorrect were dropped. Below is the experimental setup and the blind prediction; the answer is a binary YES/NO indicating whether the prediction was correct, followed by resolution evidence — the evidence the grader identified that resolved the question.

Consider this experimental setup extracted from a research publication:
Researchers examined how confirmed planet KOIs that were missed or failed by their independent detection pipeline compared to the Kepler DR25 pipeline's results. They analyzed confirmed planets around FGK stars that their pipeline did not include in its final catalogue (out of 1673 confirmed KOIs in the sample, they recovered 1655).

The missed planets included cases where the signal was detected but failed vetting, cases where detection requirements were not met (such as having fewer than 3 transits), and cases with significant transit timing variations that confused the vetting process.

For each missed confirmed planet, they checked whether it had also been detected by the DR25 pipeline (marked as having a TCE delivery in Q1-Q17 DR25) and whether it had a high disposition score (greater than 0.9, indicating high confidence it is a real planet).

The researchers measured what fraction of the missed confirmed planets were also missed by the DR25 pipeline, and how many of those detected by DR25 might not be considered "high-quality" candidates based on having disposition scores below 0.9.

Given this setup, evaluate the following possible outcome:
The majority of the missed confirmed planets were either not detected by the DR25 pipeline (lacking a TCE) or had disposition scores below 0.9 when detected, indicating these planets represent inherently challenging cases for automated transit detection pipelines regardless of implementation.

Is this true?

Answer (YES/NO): YES